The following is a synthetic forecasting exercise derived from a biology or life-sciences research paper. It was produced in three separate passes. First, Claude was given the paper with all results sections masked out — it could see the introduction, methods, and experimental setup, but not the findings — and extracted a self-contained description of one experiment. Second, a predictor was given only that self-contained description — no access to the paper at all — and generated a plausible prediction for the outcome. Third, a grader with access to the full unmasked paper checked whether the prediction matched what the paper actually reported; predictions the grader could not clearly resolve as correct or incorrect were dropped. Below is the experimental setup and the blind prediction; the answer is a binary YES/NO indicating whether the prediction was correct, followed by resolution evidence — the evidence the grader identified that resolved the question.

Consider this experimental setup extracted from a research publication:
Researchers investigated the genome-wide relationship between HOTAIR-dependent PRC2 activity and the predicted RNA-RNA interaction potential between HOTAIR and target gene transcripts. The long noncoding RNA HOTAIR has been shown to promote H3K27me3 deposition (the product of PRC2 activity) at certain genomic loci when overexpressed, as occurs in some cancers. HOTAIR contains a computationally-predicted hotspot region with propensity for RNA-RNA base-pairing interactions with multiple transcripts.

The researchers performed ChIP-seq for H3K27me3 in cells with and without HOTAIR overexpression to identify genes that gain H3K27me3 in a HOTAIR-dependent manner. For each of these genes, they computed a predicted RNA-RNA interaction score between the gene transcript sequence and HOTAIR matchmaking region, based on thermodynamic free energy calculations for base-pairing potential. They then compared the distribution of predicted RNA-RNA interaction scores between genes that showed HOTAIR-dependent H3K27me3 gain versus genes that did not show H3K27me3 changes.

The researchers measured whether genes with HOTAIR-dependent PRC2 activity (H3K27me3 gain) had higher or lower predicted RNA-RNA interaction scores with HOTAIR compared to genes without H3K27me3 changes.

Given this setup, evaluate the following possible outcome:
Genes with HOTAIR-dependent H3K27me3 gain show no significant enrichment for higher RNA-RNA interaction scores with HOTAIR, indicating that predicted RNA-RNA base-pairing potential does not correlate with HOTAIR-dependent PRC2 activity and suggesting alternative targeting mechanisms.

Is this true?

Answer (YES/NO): NO